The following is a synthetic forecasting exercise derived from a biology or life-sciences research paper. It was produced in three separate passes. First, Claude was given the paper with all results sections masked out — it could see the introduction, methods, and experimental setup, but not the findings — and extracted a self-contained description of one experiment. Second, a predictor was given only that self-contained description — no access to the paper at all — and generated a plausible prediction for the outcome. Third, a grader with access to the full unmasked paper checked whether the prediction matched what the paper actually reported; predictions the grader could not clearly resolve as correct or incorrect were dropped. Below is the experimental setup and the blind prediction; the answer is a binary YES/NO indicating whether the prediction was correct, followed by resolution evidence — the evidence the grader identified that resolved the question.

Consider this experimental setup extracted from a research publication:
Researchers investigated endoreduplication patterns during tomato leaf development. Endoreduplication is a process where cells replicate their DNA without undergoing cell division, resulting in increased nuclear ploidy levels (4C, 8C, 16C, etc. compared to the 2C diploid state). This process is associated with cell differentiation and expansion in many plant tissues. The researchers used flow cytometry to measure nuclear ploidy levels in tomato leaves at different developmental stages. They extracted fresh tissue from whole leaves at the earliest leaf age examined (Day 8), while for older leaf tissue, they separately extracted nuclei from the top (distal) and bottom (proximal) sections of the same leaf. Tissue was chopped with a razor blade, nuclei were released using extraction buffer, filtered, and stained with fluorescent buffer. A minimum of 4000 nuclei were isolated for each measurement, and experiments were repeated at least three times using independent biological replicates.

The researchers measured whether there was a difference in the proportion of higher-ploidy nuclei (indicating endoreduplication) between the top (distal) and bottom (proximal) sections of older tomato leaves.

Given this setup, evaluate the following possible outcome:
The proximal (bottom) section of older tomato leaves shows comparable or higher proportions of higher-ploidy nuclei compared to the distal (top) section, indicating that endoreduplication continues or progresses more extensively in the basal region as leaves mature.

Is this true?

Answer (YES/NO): NO